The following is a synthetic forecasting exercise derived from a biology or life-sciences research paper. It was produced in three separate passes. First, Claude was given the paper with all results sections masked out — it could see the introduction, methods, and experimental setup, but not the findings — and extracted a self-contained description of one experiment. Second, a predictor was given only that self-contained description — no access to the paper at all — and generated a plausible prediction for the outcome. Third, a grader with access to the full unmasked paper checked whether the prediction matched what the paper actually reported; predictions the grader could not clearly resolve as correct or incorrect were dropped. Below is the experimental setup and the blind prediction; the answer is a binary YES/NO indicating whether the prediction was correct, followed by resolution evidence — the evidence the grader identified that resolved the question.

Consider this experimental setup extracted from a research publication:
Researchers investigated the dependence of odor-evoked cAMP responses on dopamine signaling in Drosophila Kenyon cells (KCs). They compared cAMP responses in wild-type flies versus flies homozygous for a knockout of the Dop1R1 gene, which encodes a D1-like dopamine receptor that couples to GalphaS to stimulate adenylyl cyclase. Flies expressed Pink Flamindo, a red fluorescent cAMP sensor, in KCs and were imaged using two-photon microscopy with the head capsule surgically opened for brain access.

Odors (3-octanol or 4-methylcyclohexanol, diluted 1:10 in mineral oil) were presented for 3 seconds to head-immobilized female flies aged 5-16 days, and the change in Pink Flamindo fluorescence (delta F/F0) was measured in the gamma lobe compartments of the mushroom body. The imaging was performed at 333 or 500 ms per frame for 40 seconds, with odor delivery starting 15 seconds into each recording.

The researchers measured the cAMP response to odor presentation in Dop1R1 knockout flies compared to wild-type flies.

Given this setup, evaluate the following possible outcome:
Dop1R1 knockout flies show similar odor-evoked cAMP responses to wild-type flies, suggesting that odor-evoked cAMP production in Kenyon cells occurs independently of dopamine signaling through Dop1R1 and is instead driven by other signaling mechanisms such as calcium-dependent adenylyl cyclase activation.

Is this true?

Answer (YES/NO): NO